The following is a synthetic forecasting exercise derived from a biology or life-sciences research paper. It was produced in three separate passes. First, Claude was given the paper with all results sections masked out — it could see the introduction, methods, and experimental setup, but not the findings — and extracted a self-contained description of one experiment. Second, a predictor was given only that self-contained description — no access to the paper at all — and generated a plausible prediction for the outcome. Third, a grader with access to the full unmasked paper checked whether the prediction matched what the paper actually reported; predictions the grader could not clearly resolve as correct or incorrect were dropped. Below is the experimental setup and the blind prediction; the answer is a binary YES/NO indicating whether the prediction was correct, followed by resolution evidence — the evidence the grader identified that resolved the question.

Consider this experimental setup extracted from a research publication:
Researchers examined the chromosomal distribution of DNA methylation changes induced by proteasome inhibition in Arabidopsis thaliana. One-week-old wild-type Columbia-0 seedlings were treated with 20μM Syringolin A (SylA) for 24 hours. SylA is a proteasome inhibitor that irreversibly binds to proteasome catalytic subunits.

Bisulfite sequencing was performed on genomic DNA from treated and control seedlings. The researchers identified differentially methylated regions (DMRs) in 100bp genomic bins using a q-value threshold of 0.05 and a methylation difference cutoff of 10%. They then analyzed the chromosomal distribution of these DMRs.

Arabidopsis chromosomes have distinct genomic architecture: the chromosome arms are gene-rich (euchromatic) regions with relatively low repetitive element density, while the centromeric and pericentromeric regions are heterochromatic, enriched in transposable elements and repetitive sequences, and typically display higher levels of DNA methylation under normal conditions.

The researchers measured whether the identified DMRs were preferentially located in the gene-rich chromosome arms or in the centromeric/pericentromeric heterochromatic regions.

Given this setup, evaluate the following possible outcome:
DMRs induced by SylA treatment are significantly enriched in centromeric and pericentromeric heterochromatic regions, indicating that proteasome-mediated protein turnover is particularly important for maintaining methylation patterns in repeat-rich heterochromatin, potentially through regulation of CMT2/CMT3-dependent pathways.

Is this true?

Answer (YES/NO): YES